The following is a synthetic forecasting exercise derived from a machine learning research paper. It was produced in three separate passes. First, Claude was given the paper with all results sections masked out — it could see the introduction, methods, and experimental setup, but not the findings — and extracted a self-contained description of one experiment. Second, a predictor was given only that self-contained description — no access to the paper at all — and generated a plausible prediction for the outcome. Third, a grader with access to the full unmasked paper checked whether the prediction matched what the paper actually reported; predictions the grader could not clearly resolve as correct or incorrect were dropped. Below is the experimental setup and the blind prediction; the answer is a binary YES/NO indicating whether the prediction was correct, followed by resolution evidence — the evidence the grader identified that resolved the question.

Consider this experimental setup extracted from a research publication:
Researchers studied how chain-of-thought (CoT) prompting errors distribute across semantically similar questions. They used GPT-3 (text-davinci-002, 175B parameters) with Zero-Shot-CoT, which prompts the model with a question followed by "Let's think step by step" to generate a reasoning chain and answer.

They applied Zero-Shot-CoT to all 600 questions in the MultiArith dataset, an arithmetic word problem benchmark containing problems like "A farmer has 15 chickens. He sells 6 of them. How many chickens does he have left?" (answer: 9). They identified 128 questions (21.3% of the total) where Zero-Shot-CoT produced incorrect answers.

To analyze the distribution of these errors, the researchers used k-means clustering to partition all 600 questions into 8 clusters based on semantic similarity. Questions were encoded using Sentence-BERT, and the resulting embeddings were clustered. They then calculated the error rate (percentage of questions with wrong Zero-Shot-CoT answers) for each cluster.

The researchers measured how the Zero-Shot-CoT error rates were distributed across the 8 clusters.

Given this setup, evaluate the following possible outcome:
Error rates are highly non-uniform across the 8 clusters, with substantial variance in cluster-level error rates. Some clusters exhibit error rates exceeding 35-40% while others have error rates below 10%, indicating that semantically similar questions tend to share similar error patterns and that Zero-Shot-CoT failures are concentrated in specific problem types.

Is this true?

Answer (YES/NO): YES